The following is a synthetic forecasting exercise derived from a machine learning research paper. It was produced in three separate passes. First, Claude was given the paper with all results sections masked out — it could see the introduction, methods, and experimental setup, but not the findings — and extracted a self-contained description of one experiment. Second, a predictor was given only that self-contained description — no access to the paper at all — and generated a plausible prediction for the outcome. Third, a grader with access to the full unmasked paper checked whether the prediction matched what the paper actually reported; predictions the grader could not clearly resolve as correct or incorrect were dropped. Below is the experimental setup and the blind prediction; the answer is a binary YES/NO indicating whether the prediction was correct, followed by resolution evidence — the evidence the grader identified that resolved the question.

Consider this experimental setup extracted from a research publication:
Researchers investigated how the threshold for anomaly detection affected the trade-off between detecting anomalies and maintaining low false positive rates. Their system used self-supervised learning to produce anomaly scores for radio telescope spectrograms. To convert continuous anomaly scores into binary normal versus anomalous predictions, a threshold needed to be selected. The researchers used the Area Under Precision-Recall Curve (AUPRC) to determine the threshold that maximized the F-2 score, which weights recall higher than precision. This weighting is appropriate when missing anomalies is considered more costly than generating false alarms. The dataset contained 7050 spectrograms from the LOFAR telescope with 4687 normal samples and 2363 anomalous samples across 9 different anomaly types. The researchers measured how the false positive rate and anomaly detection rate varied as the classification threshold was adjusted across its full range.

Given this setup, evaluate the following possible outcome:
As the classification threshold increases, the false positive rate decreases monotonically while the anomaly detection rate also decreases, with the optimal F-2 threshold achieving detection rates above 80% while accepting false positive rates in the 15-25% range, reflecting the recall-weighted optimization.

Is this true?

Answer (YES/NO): NO